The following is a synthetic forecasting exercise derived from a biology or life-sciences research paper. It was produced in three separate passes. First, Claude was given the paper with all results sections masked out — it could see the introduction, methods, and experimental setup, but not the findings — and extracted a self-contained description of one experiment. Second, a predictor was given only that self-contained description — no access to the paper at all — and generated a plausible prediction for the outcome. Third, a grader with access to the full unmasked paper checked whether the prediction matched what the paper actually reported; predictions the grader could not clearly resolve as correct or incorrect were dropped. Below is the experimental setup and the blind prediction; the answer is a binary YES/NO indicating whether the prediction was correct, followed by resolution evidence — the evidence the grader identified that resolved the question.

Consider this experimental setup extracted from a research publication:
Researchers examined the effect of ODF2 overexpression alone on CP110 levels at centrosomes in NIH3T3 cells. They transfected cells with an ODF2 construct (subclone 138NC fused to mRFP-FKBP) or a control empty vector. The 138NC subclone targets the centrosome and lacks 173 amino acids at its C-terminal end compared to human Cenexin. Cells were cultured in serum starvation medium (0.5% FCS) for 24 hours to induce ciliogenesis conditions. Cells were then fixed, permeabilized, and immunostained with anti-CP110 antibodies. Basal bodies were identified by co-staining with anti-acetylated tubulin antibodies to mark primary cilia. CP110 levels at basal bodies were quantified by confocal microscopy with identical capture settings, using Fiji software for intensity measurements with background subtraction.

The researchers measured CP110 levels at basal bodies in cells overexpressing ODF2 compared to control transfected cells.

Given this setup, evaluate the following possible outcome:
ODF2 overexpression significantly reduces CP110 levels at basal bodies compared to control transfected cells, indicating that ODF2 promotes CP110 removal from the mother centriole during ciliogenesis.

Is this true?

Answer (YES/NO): YES